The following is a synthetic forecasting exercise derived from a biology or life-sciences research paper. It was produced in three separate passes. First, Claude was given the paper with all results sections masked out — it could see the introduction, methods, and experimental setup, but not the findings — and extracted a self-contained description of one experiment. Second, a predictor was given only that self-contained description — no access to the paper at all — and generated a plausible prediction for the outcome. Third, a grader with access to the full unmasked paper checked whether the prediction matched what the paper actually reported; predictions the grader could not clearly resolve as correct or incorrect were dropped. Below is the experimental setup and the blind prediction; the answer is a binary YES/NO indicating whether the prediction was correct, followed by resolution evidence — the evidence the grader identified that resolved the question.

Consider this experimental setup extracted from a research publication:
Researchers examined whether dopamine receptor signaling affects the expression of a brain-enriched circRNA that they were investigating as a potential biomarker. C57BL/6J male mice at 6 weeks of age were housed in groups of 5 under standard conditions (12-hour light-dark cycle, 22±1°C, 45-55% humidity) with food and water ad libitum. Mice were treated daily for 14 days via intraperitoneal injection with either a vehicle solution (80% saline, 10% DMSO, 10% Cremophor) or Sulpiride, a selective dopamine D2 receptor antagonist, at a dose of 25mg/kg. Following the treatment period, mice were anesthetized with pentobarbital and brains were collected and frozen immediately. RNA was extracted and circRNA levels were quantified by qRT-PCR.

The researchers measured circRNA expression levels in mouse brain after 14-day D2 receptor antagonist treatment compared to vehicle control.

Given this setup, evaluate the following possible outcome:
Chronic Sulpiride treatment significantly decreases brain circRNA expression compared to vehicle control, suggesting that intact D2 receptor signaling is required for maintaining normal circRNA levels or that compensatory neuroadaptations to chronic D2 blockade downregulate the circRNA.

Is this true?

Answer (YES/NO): NO